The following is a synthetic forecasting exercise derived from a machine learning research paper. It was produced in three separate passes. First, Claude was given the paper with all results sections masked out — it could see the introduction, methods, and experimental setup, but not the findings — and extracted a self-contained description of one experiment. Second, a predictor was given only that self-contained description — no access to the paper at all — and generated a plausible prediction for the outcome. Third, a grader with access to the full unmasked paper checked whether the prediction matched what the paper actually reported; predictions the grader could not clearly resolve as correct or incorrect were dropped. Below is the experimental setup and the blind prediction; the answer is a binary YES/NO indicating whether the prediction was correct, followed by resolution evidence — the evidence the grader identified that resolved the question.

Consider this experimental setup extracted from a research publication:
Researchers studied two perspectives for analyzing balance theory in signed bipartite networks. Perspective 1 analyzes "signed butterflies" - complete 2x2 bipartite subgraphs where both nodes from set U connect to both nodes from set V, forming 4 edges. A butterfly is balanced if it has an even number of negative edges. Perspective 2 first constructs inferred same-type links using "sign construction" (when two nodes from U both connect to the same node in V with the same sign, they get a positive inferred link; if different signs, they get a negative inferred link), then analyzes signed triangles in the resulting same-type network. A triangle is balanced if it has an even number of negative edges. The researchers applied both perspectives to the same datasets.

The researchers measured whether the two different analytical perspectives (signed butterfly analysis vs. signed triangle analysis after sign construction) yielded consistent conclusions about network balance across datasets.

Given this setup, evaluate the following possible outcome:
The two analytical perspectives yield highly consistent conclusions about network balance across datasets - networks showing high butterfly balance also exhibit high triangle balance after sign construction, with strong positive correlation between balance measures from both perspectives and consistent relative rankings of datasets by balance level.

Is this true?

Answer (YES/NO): YES